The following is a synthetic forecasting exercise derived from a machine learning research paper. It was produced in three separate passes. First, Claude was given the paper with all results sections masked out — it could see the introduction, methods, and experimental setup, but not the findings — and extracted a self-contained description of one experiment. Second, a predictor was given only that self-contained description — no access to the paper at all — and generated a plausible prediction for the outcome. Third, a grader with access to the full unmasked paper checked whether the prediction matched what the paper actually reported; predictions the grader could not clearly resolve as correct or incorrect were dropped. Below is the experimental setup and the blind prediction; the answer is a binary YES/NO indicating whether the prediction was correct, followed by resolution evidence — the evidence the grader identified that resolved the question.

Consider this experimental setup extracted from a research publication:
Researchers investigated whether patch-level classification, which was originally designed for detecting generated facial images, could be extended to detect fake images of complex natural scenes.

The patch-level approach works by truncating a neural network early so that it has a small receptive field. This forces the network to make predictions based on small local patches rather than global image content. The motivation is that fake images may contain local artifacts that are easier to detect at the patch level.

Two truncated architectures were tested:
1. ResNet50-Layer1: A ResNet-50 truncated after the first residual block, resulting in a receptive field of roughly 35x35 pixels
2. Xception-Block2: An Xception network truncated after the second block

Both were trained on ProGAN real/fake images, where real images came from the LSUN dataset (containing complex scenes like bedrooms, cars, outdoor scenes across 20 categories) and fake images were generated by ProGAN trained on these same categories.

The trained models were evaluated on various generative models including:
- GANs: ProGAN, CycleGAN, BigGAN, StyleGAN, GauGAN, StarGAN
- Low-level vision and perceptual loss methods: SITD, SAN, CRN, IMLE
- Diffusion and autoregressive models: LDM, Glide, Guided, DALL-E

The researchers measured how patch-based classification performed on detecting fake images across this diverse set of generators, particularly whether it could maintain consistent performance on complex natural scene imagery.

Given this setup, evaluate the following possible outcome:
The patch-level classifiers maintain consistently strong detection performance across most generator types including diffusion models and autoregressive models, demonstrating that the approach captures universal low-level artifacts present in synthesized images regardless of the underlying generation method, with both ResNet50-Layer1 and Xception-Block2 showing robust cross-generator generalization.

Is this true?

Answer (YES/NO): NO